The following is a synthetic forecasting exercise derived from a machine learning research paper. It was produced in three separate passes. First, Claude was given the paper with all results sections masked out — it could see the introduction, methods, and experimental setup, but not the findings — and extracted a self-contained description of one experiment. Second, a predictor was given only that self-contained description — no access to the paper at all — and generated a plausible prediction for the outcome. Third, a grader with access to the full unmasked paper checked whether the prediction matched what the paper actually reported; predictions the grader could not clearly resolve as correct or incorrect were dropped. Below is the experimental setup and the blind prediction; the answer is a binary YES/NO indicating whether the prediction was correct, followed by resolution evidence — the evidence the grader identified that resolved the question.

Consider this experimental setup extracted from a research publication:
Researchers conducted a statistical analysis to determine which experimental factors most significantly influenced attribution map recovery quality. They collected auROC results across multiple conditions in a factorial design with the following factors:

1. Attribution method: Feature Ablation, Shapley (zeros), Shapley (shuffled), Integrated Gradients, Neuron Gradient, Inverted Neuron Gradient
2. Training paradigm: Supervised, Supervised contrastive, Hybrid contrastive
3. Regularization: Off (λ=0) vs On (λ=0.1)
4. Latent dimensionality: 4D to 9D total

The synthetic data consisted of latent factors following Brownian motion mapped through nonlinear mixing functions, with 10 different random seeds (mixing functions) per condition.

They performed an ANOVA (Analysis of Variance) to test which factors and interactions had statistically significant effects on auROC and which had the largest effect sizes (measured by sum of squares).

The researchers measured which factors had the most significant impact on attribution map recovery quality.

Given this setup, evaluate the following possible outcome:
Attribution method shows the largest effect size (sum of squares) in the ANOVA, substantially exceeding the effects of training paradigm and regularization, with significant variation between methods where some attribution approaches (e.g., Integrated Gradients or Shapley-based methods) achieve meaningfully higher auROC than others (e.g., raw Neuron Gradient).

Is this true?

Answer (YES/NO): NO